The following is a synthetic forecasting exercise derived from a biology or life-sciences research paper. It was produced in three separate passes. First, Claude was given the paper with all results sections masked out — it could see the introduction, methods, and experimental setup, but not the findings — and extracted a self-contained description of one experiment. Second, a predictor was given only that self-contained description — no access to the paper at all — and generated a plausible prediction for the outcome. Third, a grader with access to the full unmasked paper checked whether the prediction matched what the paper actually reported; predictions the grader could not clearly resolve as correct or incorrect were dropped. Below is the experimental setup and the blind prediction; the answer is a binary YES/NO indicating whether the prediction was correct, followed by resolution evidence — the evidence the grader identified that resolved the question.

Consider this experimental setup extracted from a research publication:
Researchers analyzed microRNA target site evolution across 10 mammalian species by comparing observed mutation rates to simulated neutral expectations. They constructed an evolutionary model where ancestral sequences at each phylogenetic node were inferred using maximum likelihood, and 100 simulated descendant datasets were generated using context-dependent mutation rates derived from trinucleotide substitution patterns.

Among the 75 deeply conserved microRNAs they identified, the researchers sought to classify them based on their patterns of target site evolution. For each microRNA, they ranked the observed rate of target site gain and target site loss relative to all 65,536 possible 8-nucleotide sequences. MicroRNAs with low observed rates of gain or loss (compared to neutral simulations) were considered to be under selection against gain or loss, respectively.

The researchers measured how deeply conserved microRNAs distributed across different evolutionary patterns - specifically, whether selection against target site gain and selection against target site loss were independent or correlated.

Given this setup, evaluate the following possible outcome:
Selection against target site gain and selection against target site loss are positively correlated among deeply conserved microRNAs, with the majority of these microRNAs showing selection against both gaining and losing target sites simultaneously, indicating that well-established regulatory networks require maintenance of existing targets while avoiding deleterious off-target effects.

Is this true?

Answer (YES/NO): NO